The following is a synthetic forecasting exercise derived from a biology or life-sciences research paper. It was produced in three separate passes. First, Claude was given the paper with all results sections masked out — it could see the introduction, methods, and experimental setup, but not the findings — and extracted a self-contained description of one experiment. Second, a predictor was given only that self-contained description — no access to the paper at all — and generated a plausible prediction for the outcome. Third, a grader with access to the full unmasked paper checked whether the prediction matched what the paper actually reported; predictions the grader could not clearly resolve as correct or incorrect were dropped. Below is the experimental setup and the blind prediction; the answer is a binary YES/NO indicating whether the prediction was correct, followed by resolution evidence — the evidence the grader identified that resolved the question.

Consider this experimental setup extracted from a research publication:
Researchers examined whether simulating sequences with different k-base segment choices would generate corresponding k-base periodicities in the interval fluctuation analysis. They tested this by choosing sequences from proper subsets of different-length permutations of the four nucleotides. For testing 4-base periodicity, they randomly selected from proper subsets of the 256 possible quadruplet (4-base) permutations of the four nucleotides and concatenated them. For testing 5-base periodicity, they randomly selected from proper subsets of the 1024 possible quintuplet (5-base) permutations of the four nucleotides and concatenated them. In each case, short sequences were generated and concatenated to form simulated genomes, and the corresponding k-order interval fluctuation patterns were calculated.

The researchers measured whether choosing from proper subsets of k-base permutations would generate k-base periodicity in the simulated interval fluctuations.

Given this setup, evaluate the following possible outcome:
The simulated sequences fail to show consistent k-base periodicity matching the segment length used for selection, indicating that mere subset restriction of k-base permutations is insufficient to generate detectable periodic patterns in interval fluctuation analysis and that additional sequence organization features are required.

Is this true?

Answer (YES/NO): NO